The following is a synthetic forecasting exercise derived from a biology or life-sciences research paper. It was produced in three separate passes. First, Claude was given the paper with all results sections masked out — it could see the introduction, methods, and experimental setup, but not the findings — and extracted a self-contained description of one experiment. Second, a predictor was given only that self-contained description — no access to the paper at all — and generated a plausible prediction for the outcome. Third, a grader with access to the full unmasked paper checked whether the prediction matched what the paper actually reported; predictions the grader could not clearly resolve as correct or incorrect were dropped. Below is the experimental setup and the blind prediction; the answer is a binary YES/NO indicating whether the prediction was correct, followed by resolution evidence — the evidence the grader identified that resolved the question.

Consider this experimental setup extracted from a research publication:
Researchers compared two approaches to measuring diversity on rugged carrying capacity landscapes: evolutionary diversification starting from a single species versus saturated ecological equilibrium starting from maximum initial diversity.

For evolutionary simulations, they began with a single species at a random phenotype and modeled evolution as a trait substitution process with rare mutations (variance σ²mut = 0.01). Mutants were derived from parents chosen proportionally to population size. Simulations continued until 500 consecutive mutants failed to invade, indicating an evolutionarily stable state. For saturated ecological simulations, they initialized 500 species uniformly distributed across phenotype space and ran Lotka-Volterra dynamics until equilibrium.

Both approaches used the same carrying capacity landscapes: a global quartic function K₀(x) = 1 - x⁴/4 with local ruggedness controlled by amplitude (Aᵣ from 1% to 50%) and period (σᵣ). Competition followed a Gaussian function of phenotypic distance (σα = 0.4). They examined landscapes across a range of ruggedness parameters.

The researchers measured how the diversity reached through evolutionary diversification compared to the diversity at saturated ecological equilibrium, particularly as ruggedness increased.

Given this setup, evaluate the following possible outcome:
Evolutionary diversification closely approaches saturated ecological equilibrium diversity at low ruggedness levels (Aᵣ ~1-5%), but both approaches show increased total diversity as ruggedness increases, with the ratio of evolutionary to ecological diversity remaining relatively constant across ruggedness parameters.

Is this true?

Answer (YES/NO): NO